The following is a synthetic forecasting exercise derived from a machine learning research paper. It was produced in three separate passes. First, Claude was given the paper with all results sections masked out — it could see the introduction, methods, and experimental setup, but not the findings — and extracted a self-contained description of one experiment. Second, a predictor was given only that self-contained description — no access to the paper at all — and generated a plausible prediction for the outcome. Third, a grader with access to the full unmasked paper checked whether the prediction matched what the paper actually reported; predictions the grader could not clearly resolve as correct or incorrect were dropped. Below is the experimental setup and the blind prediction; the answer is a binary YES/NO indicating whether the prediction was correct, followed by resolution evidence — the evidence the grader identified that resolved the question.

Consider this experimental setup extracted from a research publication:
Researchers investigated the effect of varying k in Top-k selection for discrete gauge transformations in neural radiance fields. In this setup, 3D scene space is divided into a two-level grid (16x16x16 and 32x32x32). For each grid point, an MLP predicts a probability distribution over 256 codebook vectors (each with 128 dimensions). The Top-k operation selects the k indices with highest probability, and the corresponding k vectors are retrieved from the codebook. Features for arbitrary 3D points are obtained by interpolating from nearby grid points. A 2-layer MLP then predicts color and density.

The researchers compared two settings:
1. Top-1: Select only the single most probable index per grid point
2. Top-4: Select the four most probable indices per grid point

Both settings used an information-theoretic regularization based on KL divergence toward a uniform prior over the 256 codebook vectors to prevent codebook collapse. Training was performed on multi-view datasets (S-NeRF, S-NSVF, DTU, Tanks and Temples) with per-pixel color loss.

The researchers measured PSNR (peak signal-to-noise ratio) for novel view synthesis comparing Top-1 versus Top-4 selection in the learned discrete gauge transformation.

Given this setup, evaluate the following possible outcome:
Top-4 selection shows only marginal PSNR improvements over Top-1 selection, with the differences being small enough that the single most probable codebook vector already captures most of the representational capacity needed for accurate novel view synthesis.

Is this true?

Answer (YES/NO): NO